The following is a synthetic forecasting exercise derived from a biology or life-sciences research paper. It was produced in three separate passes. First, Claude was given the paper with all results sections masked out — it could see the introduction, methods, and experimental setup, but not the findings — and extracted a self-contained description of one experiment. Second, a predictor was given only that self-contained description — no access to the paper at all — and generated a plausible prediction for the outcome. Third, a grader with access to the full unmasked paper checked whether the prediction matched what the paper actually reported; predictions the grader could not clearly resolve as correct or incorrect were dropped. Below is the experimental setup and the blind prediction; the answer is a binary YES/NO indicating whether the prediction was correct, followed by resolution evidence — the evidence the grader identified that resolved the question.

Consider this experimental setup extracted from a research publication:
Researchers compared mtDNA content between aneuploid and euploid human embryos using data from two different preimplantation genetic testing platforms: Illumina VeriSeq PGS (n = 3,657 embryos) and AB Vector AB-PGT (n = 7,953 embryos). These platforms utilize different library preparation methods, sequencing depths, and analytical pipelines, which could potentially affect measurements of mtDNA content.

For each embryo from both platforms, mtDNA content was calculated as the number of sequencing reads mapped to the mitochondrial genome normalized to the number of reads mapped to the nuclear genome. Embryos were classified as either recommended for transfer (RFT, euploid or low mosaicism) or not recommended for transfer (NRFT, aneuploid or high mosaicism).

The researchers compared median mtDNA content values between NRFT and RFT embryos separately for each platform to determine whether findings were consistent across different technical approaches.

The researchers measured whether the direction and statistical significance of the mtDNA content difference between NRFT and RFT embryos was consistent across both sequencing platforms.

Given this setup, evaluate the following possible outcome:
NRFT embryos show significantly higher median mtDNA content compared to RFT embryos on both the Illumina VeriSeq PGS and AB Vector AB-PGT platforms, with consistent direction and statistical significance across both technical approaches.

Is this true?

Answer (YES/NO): YES